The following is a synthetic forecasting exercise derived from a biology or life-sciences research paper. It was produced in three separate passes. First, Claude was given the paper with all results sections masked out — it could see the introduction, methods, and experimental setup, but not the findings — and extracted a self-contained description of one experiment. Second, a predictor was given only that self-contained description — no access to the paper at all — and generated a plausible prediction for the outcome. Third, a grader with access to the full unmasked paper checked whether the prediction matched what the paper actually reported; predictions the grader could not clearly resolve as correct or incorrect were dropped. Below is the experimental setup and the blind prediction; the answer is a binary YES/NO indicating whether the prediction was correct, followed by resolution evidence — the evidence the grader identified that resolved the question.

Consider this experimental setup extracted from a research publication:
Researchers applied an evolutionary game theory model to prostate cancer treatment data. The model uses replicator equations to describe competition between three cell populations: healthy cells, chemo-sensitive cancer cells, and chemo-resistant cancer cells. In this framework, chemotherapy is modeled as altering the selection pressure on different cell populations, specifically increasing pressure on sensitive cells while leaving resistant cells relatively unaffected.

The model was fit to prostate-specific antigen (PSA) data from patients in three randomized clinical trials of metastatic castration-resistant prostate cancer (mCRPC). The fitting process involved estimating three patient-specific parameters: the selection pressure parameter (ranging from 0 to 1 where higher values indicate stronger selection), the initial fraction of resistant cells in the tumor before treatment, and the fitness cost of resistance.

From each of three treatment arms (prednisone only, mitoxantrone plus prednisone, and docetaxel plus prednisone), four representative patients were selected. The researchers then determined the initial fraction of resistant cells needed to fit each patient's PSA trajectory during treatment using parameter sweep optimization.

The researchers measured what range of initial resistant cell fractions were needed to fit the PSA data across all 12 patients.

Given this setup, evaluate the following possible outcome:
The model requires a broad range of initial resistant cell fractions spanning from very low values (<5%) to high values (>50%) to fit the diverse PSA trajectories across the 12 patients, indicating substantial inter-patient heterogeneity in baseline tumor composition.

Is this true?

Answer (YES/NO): NO